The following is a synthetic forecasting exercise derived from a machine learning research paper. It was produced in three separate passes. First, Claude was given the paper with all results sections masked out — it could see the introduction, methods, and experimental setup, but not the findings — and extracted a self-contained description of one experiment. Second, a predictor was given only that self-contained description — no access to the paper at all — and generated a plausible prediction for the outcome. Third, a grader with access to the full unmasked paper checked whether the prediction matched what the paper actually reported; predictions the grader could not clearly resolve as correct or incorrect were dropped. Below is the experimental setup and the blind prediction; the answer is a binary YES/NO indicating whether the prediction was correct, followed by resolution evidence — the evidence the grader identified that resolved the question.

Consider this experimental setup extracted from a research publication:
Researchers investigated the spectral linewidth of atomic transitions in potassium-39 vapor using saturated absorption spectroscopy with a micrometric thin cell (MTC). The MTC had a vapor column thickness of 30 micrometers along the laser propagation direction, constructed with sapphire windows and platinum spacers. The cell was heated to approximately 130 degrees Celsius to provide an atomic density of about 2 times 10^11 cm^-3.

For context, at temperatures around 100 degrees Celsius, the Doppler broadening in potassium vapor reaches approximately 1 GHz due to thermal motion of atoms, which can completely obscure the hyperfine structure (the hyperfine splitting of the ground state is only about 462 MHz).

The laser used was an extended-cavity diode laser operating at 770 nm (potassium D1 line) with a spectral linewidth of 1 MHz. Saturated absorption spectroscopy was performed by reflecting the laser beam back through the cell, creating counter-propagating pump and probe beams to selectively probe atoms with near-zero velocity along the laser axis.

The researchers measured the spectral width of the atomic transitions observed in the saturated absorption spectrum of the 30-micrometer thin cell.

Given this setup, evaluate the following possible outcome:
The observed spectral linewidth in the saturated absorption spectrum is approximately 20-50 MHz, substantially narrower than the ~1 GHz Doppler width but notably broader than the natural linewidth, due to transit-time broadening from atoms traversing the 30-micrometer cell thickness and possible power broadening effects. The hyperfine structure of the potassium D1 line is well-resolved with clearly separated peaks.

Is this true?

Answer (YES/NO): YES